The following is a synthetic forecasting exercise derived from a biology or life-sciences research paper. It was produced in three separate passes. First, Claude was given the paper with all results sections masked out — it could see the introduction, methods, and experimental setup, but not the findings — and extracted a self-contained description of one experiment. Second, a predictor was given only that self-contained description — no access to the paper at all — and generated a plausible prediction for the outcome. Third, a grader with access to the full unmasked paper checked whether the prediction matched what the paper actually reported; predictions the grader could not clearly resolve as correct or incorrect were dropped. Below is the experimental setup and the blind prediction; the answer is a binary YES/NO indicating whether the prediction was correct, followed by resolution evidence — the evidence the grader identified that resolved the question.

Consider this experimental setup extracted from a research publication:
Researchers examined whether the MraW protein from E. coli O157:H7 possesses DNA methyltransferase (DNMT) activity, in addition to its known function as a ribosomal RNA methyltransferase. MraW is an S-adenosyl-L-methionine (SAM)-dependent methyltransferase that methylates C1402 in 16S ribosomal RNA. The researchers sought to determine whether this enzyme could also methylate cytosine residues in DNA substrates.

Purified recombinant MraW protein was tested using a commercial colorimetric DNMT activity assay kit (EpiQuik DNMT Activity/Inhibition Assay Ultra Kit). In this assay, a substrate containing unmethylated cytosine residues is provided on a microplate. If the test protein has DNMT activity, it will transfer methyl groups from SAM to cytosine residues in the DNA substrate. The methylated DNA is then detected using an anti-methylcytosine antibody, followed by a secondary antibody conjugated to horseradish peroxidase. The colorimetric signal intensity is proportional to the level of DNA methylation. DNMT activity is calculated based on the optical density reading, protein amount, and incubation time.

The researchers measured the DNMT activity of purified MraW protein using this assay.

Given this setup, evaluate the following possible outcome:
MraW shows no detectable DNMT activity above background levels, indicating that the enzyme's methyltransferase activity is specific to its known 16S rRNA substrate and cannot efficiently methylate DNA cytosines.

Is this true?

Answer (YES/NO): NO